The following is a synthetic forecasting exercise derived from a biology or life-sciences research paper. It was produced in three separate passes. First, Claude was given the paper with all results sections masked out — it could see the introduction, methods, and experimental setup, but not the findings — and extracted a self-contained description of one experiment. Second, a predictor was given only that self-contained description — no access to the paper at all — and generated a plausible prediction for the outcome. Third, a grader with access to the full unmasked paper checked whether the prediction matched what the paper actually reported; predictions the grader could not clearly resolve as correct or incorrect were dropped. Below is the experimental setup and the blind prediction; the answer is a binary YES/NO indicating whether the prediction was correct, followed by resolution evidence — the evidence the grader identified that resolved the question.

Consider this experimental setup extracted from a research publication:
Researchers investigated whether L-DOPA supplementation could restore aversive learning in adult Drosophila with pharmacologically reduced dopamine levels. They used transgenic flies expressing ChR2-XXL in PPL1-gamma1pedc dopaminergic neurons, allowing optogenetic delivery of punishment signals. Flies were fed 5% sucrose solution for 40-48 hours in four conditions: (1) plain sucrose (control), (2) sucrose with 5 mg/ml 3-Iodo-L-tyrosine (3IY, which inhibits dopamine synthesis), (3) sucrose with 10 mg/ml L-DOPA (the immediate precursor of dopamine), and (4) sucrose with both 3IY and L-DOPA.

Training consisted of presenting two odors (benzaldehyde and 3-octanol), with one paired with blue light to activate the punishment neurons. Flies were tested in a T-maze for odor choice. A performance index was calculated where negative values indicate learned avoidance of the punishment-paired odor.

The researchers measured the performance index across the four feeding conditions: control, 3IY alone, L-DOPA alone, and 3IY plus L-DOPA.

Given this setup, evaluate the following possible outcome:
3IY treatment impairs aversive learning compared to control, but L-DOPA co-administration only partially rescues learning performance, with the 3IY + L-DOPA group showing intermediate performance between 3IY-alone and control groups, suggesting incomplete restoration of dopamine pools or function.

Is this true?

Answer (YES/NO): NO